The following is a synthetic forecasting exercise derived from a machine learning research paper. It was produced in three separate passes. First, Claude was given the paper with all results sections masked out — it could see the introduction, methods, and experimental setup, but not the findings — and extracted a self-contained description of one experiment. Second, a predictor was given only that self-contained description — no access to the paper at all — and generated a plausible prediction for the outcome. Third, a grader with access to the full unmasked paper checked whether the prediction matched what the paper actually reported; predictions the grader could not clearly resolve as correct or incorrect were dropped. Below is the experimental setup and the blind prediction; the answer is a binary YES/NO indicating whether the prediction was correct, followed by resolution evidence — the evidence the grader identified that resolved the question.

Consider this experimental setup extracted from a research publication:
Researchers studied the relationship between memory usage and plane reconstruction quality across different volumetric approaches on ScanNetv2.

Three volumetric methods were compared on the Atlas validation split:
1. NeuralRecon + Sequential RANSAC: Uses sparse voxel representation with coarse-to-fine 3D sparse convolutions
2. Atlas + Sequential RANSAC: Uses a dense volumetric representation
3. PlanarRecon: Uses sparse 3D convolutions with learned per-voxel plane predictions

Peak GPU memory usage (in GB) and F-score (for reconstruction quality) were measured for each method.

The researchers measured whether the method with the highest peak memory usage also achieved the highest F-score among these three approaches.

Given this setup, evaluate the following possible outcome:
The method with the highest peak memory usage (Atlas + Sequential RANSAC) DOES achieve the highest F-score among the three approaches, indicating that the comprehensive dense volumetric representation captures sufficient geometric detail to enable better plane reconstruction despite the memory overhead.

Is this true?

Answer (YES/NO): NO